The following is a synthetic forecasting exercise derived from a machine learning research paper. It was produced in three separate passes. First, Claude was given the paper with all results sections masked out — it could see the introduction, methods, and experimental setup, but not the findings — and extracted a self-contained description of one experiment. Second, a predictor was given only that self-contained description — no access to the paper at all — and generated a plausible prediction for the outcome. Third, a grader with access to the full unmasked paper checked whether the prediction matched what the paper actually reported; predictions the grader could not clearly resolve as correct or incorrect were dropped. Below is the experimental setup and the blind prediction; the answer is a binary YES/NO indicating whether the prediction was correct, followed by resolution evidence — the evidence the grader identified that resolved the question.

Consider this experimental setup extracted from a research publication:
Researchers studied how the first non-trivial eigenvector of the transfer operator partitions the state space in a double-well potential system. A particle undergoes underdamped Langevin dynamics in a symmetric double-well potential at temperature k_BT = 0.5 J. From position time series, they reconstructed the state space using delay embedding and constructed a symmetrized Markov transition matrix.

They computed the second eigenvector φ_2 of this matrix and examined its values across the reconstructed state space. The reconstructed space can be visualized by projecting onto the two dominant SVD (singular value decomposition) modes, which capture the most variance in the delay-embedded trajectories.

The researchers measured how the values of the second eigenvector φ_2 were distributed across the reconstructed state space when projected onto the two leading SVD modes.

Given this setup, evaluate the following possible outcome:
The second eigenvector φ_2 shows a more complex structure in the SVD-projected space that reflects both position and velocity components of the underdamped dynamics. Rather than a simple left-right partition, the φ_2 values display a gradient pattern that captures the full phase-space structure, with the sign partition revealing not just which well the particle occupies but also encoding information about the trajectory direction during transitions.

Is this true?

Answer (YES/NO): YES